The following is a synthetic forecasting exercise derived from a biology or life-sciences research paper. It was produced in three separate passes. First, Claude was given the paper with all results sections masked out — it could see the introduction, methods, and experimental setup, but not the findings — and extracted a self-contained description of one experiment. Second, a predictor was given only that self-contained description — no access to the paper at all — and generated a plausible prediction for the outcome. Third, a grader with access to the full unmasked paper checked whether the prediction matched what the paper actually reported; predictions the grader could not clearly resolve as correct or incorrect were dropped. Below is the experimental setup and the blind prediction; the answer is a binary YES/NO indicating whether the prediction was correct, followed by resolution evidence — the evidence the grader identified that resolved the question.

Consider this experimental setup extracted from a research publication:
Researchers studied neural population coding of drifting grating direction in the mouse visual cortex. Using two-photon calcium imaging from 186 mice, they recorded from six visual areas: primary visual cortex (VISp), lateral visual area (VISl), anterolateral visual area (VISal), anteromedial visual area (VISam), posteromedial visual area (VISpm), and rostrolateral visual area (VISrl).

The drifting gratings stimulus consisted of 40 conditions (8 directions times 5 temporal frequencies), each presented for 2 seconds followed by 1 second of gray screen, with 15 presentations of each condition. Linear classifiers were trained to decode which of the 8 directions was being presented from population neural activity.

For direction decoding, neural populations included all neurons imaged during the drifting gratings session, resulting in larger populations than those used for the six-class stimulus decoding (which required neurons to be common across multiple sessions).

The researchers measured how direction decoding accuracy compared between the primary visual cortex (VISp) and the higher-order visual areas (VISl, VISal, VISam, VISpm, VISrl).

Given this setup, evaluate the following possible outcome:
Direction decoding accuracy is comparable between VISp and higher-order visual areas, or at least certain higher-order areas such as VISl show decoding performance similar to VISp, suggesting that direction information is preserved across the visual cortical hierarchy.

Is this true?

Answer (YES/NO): YES